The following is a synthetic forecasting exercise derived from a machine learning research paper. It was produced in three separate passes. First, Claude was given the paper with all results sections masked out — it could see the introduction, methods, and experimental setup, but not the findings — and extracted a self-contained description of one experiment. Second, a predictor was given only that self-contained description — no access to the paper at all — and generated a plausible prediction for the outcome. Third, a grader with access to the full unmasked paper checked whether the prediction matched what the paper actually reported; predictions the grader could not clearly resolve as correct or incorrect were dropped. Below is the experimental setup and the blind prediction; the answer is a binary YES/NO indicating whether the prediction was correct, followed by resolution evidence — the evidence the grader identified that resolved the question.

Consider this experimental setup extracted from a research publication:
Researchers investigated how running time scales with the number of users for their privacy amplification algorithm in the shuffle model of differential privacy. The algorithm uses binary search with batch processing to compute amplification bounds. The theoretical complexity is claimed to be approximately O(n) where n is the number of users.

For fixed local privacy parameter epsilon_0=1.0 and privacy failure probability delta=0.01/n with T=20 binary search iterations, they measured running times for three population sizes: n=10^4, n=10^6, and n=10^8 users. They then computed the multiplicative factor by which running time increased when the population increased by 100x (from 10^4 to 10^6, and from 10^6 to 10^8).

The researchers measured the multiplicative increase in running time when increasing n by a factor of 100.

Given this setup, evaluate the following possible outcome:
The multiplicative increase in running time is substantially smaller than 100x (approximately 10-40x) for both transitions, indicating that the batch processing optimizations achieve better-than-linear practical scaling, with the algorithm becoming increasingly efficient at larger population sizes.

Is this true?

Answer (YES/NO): NO